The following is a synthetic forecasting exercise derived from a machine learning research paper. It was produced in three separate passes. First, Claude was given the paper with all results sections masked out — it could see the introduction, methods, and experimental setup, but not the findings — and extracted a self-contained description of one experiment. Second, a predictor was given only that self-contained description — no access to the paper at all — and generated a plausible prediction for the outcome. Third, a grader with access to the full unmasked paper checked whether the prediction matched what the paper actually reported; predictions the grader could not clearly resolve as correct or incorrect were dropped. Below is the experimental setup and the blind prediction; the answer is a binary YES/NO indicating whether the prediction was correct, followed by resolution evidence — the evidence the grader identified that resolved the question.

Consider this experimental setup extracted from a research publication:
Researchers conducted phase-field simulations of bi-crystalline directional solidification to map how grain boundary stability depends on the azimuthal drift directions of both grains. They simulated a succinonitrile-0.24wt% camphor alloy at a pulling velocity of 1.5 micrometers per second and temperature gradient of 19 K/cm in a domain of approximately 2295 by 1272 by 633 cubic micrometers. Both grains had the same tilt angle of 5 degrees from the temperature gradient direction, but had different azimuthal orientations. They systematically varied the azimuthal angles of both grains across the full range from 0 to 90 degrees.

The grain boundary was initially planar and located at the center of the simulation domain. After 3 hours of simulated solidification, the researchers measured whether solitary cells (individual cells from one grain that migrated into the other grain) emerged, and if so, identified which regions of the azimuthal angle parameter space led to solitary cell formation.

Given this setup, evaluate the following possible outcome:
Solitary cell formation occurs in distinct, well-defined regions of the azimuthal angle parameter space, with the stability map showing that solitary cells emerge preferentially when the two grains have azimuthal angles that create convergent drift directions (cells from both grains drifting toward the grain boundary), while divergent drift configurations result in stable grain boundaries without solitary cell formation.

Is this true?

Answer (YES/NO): NO